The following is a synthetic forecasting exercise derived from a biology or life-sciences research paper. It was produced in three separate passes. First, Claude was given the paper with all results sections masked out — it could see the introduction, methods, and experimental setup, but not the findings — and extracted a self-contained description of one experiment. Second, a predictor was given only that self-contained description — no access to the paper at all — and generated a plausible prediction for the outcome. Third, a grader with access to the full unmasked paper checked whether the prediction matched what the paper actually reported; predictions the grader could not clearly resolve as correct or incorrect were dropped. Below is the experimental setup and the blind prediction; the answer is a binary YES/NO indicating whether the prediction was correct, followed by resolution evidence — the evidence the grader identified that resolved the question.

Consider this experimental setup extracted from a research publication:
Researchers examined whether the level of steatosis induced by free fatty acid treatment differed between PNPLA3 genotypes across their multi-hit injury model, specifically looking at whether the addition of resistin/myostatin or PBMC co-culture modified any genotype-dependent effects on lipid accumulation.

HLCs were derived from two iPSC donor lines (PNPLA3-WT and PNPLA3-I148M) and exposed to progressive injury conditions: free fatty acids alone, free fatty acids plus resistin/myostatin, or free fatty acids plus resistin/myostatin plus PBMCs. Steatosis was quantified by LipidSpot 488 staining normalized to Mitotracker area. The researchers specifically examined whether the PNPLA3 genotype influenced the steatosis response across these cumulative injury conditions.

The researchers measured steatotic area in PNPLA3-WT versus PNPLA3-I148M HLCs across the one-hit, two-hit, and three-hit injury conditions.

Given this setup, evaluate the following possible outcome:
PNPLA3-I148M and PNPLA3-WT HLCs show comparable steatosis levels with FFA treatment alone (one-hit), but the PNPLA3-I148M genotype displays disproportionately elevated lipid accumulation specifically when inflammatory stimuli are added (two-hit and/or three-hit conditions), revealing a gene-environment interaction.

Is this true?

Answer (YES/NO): NO